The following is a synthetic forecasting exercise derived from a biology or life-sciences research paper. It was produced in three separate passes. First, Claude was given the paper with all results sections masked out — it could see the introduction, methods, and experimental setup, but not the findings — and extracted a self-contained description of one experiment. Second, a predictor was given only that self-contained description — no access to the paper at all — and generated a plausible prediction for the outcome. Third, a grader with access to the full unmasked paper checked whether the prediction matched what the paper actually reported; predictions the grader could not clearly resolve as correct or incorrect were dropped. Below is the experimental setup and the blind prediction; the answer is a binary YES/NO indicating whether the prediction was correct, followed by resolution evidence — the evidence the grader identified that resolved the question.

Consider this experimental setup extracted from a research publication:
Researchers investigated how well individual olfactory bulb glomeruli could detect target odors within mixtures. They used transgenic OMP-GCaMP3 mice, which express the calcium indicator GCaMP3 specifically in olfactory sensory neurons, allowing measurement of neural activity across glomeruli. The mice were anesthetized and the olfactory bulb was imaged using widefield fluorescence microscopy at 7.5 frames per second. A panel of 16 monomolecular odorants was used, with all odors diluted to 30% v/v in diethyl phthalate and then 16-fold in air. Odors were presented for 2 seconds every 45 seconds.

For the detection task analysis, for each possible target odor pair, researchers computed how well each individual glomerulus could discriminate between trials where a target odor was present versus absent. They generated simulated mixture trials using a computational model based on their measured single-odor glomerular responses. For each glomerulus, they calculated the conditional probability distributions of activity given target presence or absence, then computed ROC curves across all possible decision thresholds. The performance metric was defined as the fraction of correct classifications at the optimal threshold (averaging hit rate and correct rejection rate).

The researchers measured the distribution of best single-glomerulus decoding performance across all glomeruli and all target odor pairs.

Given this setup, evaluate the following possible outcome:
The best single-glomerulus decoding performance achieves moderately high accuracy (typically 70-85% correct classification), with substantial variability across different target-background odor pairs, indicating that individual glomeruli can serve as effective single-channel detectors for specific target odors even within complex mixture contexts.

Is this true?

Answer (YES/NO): NO